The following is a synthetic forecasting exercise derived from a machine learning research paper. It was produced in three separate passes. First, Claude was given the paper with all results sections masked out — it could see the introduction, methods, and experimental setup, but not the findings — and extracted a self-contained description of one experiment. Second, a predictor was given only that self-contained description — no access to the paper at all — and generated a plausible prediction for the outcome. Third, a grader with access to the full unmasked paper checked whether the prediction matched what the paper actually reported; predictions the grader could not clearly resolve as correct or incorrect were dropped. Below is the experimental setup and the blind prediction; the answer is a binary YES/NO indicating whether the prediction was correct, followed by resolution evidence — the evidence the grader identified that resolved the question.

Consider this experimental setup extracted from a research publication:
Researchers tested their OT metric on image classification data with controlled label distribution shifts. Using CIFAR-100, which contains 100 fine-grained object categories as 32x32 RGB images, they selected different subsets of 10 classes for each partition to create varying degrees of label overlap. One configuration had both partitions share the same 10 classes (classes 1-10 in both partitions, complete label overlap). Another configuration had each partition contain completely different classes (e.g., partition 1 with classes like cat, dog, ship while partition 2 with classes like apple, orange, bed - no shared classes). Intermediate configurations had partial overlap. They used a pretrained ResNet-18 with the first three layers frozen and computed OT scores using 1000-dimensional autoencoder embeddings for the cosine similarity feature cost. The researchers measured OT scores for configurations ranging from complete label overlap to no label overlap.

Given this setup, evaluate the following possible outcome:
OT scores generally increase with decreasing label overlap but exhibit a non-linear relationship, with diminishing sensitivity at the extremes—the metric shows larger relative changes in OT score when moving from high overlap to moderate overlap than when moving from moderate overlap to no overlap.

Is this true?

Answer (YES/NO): NO